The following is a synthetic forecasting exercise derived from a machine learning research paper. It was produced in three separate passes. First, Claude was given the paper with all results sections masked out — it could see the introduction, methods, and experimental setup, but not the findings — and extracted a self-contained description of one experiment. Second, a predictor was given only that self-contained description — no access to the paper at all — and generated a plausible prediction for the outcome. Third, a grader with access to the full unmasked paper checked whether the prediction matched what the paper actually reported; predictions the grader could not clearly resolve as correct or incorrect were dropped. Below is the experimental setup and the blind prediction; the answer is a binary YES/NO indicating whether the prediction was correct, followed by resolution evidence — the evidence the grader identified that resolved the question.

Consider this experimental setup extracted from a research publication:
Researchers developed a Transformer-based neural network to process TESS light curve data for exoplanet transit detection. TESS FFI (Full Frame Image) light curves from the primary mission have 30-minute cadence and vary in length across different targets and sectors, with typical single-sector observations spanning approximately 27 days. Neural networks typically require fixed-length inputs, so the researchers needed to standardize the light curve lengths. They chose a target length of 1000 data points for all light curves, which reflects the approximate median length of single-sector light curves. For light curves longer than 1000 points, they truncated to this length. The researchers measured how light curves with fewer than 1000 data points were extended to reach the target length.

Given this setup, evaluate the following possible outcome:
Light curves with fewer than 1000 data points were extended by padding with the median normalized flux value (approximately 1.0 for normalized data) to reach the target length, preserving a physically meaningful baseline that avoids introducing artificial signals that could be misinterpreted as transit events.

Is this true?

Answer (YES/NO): NO